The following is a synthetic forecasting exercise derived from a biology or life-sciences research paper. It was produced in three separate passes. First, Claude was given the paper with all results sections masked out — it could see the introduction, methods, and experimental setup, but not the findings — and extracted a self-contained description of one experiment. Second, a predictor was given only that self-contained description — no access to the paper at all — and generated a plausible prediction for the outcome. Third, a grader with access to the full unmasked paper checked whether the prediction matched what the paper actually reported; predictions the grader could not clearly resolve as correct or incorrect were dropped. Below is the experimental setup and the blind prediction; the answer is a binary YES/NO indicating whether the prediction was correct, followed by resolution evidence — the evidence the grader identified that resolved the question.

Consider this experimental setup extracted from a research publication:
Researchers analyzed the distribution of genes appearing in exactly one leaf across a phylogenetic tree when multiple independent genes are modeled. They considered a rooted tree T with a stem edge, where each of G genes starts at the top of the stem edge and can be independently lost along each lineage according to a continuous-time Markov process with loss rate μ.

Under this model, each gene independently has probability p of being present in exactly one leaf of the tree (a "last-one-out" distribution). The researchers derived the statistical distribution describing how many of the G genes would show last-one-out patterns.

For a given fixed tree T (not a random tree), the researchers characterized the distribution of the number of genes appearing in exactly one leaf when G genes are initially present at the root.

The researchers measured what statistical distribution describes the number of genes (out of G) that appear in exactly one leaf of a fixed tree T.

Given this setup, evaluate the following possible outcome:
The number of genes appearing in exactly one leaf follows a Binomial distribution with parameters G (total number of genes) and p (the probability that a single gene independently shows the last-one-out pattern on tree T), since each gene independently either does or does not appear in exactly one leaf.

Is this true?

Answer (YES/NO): YES